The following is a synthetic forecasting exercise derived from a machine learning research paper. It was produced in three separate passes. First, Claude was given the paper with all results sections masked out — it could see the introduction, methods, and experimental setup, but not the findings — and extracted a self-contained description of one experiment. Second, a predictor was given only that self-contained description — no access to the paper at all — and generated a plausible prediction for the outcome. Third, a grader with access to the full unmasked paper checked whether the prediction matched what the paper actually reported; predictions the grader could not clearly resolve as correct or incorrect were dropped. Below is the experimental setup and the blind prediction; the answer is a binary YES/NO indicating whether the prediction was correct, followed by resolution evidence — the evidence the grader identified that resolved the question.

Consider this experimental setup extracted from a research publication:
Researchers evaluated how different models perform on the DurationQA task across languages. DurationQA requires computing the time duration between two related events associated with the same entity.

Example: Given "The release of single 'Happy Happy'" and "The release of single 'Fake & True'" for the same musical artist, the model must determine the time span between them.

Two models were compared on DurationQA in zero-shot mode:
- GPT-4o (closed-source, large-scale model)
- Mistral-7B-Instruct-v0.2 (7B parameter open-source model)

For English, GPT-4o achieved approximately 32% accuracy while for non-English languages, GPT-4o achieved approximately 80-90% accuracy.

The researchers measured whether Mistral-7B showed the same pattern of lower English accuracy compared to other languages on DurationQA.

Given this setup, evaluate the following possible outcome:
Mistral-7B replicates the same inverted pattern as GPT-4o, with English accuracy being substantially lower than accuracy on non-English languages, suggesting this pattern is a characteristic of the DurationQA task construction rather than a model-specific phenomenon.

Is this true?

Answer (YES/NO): YES